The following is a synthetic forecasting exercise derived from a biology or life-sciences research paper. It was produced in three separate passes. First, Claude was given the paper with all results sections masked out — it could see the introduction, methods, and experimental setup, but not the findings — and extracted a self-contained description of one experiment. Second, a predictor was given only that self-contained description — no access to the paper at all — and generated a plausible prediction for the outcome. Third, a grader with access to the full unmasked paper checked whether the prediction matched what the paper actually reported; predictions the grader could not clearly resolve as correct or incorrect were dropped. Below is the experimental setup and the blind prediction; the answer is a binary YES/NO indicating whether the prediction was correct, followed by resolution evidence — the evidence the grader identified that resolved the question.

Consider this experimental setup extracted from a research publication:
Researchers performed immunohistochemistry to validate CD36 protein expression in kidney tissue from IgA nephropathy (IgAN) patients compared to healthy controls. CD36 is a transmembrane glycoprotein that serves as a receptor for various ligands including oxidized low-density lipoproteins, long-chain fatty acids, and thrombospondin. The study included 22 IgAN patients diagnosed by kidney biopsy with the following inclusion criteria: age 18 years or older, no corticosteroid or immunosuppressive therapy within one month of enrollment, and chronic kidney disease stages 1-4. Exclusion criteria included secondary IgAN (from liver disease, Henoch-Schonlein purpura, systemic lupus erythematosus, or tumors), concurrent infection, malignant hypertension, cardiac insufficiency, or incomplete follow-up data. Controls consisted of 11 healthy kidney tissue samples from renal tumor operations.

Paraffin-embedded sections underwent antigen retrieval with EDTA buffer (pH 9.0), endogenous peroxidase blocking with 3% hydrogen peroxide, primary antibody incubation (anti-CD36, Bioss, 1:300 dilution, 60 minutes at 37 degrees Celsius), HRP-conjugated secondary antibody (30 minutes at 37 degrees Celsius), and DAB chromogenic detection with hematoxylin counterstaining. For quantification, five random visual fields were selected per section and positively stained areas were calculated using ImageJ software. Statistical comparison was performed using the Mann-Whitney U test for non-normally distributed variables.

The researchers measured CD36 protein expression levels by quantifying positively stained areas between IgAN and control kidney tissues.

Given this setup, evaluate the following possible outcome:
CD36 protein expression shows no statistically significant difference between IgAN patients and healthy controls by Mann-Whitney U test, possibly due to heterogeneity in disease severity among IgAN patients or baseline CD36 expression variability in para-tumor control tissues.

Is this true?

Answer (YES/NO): NO